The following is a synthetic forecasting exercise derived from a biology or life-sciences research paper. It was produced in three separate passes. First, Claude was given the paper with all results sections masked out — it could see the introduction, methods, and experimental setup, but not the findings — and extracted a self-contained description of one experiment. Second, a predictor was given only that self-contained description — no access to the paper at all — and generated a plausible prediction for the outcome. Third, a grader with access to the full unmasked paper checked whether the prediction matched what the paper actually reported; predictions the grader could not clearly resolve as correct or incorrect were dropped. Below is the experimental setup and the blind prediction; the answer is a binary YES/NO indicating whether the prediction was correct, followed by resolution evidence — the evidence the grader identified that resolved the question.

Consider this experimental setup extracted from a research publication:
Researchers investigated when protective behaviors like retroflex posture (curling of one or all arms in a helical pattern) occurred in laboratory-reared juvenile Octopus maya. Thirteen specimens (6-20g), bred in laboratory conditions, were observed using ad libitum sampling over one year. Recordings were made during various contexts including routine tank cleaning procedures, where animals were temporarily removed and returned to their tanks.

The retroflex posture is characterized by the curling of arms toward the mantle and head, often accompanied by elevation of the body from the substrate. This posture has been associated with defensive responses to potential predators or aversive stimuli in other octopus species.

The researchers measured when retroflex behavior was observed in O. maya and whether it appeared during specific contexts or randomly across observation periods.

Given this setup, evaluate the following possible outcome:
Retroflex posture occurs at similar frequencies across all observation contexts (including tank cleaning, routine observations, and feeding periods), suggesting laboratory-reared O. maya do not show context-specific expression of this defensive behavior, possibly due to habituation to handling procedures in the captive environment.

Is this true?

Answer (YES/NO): NO